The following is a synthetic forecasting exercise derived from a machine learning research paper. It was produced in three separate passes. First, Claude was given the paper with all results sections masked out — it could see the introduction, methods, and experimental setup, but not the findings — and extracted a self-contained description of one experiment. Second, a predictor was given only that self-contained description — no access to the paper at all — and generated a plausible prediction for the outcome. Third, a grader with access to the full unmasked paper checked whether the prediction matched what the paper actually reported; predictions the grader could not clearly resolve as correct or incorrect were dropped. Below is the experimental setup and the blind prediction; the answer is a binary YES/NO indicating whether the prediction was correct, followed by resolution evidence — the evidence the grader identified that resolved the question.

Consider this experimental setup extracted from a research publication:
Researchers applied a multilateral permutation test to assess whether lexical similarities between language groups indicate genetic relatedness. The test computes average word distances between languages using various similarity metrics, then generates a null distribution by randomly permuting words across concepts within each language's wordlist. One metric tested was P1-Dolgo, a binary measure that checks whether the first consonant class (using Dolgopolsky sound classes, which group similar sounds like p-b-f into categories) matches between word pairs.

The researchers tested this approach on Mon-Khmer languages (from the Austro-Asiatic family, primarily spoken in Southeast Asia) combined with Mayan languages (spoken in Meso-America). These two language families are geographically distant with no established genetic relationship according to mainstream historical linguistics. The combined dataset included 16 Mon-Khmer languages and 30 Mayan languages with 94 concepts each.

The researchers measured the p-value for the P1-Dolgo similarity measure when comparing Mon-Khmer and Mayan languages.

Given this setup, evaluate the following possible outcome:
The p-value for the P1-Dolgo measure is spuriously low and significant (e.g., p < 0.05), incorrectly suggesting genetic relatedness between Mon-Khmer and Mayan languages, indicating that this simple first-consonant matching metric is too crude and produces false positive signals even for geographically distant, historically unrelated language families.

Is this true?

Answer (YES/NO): YES